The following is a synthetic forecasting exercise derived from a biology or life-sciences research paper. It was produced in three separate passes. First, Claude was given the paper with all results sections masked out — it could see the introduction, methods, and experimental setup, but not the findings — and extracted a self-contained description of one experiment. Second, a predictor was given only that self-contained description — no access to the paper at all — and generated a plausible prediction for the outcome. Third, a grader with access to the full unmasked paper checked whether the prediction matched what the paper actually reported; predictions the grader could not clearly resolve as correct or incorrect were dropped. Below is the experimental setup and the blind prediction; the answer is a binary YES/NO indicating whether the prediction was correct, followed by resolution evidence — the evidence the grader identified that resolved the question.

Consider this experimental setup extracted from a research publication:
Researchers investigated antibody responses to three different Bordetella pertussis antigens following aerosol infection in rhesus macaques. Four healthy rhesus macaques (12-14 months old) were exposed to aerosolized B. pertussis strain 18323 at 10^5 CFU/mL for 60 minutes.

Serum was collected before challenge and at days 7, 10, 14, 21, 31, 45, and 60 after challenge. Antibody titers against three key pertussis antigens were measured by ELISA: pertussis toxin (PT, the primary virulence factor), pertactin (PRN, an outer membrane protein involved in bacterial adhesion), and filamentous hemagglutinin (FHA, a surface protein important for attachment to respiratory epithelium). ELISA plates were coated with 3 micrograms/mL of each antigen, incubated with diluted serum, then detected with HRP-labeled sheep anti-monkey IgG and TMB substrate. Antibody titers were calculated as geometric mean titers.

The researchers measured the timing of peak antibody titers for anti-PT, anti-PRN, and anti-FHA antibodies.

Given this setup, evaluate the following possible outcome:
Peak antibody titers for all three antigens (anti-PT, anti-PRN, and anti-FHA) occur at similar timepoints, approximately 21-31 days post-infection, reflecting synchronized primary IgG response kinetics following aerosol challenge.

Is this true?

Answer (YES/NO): NO